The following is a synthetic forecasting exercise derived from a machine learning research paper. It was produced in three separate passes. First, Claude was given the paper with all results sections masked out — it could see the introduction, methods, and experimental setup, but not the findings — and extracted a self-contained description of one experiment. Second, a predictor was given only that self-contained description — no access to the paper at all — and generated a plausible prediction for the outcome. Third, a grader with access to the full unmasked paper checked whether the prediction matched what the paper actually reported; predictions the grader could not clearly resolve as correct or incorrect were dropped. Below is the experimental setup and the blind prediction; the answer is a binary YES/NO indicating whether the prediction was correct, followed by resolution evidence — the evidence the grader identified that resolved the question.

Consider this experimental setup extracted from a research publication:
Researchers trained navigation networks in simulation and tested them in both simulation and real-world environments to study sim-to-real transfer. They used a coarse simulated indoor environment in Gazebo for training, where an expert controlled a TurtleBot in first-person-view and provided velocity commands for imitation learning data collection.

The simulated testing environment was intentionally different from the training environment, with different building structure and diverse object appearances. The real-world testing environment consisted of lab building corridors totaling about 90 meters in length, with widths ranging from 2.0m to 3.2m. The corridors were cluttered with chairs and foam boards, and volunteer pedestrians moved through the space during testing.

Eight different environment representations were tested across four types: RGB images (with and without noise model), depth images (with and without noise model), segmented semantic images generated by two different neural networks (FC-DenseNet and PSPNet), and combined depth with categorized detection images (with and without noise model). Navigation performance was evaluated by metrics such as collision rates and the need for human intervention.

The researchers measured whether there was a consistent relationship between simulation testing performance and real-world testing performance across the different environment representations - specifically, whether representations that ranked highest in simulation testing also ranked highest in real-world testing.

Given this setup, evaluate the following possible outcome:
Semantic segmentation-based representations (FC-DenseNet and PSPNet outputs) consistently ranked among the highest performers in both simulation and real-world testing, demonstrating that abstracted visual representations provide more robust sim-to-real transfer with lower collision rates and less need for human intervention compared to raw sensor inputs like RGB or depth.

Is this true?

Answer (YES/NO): NO